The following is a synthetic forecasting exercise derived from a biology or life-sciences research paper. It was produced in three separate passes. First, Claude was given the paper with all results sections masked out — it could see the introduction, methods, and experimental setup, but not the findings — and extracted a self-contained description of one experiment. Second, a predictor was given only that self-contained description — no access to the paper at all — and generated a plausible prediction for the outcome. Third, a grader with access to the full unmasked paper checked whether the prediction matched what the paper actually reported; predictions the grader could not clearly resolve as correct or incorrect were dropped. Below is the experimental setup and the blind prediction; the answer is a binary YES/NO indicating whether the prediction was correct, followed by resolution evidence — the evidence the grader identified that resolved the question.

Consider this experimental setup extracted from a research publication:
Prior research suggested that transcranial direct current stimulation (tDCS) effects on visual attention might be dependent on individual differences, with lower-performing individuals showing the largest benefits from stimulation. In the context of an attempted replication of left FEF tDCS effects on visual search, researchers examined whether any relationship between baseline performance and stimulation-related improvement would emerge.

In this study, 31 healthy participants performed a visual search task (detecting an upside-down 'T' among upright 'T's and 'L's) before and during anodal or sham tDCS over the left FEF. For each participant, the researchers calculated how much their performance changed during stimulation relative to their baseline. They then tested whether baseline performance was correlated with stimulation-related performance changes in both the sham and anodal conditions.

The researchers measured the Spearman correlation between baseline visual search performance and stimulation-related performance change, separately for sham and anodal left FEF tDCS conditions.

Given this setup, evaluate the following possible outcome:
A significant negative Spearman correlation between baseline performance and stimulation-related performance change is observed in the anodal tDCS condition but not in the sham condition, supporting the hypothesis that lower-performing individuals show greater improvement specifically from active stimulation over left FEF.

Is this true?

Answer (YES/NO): NO